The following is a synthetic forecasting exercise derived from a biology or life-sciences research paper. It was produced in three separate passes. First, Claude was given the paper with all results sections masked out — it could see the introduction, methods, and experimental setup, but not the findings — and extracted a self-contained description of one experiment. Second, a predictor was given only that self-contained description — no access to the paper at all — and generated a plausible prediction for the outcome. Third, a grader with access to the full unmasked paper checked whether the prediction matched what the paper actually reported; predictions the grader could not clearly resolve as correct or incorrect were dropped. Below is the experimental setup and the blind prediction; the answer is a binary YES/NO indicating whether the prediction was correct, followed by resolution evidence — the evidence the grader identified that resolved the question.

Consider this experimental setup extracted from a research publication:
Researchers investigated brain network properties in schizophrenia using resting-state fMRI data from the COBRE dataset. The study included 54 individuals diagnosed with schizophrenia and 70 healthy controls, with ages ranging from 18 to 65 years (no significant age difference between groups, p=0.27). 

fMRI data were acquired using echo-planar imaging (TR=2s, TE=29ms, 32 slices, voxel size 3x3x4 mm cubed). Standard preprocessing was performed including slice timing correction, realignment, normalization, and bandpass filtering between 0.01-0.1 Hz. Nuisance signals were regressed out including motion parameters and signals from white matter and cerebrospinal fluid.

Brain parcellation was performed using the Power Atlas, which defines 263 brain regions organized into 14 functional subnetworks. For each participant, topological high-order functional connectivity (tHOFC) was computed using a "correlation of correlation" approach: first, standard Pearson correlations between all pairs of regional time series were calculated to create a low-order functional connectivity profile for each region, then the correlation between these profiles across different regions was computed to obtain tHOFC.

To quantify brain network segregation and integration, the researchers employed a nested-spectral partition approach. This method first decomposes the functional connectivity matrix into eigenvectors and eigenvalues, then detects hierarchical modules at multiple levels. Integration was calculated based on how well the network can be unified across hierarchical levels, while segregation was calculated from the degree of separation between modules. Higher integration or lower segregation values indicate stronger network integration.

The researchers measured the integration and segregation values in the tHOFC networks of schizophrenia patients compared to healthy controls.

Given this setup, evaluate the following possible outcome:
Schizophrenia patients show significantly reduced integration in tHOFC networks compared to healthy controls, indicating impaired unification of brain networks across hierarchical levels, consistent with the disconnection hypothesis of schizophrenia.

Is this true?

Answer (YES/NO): YES